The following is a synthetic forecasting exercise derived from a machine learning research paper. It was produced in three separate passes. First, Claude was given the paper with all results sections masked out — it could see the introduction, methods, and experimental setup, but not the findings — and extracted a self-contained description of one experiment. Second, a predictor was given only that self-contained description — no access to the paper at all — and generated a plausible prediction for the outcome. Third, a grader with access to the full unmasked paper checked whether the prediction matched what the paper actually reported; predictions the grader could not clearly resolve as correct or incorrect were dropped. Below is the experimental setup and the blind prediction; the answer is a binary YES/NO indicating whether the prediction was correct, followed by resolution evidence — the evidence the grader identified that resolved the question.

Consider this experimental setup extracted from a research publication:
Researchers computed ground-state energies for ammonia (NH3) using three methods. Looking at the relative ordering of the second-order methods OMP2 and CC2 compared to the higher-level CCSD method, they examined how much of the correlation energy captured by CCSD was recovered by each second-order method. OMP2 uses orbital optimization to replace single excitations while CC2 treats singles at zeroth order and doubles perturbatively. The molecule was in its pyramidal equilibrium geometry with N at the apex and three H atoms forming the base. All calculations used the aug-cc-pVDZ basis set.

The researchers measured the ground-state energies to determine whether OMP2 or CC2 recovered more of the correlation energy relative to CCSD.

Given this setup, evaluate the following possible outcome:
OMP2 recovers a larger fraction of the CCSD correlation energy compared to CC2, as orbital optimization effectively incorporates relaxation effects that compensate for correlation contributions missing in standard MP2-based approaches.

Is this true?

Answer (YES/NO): YES